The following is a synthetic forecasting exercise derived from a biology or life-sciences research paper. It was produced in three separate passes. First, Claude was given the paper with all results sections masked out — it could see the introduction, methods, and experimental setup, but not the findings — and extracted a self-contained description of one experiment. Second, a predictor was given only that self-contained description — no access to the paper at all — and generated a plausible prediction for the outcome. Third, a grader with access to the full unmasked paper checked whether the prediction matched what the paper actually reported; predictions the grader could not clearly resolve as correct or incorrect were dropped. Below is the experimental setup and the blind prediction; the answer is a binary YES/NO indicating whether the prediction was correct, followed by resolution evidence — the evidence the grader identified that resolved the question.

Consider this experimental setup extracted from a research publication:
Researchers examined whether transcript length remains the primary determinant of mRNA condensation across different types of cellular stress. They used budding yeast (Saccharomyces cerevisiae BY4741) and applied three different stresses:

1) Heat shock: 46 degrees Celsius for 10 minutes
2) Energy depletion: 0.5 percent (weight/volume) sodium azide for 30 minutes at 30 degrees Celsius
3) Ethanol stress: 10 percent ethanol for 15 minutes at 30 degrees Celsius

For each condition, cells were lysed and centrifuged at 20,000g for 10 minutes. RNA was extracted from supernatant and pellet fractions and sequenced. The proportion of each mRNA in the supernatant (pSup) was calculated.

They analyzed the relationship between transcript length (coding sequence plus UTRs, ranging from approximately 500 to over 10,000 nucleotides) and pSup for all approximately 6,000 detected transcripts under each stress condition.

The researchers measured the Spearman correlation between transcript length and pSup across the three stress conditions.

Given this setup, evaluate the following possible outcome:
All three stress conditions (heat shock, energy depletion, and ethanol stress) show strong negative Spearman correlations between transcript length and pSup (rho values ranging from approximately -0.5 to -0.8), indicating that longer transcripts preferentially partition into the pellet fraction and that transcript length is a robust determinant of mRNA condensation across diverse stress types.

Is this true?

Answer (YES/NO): NO